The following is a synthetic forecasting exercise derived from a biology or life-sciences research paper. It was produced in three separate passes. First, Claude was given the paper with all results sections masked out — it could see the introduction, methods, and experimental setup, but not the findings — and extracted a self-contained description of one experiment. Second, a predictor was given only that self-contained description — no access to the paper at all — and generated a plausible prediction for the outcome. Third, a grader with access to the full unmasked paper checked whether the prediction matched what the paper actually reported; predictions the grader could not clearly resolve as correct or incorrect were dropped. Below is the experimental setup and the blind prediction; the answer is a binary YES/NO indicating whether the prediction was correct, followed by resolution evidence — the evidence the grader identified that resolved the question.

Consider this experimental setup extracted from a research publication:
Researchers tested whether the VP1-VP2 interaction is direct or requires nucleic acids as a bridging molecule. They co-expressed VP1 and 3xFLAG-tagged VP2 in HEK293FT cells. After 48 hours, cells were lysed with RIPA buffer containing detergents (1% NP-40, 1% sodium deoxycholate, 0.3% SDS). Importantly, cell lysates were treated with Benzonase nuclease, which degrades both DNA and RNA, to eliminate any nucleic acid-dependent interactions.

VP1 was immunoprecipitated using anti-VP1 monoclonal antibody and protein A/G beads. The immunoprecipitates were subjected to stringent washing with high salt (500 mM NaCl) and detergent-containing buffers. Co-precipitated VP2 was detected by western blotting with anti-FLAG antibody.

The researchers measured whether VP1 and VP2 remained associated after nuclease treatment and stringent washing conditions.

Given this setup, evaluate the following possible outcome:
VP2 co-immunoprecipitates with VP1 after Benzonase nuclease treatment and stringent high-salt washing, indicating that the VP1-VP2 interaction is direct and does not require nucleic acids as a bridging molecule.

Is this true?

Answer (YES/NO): YES